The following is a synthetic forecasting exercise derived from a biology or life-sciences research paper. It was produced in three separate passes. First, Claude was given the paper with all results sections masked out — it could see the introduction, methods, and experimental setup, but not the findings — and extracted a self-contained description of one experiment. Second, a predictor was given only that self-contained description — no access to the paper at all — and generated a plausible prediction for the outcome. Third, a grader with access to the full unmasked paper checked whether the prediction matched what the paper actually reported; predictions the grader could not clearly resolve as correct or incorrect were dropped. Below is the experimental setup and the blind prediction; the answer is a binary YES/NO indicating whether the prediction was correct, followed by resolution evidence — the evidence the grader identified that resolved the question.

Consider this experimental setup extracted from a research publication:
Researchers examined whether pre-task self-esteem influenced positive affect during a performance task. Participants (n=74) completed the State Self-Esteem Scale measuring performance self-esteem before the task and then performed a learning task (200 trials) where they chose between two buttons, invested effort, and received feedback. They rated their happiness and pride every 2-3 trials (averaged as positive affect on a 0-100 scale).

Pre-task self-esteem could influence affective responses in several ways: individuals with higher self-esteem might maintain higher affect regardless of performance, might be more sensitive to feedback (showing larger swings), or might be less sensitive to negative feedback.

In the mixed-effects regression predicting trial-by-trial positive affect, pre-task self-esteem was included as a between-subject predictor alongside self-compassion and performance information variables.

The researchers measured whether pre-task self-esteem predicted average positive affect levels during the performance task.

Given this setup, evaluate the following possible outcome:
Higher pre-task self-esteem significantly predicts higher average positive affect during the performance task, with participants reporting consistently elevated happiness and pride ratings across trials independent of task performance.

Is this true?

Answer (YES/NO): NO